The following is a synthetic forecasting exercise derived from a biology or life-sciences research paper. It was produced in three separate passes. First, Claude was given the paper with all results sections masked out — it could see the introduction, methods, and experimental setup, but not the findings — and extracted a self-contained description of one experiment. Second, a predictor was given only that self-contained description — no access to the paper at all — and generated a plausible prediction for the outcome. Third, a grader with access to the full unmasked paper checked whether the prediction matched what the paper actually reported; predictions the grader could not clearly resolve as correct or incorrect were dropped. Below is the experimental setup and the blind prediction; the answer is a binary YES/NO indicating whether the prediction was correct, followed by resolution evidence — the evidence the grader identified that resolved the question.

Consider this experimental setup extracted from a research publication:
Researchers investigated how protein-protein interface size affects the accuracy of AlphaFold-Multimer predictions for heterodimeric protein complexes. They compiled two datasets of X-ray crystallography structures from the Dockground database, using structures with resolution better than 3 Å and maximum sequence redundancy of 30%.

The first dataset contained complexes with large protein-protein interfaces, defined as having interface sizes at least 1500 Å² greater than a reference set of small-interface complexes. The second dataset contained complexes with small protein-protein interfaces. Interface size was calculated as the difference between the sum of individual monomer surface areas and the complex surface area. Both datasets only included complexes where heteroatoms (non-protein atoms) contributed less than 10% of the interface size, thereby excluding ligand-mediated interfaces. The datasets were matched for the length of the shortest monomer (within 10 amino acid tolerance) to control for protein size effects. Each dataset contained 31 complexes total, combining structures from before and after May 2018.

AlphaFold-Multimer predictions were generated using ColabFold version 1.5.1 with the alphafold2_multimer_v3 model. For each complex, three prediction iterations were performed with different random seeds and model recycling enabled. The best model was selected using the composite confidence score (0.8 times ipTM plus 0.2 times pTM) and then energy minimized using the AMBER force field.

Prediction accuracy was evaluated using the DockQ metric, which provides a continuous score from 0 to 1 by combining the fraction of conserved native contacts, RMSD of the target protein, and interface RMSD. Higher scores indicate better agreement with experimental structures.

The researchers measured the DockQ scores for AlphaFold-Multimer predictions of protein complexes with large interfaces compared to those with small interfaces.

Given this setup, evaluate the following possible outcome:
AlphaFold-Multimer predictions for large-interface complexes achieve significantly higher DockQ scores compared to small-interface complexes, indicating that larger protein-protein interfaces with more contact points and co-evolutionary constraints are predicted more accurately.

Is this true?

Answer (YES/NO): NO